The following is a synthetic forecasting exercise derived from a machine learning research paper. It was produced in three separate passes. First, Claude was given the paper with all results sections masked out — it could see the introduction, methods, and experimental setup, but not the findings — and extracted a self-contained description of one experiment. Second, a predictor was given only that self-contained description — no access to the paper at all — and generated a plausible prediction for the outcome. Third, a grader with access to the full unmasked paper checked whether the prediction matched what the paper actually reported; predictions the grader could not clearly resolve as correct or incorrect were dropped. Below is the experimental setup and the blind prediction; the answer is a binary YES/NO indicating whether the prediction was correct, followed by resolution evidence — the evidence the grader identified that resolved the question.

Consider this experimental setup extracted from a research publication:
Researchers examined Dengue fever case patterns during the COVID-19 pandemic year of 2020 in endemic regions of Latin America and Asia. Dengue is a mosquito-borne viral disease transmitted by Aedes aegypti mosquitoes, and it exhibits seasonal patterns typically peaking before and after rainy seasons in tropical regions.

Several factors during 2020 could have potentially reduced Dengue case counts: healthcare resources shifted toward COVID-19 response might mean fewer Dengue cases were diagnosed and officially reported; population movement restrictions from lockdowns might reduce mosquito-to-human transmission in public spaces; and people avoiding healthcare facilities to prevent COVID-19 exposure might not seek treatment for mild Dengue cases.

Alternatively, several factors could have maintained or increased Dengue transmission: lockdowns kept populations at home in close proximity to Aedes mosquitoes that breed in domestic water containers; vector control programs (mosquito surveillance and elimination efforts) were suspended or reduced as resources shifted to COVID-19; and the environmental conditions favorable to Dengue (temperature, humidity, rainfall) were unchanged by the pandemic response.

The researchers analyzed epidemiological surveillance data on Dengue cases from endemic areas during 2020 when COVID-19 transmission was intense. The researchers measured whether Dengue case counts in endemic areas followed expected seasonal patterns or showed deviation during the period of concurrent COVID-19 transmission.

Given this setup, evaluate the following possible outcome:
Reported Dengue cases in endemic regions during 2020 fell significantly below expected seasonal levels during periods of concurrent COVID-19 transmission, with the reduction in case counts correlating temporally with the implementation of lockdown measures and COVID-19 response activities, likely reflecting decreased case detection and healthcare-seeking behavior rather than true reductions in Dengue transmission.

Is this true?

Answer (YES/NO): NO